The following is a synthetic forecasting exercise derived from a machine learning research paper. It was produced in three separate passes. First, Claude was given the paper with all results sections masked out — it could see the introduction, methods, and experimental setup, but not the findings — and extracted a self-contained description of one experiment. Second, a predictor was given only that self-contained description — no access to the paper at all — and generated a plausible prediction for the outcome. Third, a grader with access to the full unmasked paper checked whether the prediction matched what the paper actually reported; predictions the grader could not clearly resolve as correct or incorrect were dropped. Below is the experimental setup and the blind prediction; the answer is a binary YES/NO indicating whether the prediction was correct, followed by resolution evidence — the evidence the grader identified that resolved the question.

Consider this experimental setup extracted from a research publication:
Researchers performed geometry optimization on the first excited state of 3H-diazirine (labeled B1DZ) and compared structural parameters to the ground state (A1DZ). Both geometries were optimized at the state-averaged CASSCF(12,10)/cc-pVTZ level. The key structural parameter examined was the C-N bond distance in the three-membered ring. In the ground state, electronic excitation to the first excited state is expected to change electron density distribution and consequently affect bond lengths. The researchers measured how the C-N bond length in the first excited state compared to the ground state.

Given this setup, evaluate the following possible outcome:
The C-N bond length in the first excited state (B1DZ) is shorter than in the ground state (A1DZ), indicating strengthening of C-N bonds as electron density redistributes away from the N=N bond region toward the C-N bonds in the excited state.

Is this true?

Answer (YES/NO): NO